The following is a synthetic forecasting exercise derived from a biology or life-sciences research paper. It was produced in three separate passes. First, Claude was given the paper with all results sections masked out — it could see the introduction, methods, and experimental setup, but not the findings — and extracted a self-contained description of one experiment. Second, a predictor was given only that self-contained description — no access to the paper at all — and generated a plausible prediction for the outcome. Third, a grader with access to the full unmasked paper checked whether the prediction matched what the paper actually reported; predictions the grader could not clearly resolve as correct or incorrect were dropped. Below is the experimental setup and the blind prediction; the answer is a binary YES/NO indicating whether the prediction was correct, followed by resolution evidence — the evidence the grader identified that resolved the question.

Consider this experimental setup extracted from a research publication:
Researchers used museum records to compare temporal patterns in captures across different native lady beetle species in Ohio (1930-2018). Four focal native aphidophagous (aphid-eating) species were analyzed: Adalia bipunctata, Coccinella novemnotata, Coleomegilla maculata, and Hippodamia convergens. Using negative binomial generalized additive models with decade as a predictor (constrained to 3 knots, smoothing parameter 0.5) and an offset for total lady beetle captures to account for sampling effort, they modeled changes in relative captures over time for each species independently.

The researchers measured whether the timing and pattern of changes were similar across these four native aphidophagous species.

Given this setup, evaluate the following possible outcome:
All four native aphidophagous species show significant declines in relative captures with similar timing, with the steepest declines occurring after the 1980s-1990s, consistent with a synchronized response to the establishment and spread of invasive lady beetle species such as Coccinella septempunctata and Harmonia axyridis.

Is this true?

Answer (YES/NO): NO